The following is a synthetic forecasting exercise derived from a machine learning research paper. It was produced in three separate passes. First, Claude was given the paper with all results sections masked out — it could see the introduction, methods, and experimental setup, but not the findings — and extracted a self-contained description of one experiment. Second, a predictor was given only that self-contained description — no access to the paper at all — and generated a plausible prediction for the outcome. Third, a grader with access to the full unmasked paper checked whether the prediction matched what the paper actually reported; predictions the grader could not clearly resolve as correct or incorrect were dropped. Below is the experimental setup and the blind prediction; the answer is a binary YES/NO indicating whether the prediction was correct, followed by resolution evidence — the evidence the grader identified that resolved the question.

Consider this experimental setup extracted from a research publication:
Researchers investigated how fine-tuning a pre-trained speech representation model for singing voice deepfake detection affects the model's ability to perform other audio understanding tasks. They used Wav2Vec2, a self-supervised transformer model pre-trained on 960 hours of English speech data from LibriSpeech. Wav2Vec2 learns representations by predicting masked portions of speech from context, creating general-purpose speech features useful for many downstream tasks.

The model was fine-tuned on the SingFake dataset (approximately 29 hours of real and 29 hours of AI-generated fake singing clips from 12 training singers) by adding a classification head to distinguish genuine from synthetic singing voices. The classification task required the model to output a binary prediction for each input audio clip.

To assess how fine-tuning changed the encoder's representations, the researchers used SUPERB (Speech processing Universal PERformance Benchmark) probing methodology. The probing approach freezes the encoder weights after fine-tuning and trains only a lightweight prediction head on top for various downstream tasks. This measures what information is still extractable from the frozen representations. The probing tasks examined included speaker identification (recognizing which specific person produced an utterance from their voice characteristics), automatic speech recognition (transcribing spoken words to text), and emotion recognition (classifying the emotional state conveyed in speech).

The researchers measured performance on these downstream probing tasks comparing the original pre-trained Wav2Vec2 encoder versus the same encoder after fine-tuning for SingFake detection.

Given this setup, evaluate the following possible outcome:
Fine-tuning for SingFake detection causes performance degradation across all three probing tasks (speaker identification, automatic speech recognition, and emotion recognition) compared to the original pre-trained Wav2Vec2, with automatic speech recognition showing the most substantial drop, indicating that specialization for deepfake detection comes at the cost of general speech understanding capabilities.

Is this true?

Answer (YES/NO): NO